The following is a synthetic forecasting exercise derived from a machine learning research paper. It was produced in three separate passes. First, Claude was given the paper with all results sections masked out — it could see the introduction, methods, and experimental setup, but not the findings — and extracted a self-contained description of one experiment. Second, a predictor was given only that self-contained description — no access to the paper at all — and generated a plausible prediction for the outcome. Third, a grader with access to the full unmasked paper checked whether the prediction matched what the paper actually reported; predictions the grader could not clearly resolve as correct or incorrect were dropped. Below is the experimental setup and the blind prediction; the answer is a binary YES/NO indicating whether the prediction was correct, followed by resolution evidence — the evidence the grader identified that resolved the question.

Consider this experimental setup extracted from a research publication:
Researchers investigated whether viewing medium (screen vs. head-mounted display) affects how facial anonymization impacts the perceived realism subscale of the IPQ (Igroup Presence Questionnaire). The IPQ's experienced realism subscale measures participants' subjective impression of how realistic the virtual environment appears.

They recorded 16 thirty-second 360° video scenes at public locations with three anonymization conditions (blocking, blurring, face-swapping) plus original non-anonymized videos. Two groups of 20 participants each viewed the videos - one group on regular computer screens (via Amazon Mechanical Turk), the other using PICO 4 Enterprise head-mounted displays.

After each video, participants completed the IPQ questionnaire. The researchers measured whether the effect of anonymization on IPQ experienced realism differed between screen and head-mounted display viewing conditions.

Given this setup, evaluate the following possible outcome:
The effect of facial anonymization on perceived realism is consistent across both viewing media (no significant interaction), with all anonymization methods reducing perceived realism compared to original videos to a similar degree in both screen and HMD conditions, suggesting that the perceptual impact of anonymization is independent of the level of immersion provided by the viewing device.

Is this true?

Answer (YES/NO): NO